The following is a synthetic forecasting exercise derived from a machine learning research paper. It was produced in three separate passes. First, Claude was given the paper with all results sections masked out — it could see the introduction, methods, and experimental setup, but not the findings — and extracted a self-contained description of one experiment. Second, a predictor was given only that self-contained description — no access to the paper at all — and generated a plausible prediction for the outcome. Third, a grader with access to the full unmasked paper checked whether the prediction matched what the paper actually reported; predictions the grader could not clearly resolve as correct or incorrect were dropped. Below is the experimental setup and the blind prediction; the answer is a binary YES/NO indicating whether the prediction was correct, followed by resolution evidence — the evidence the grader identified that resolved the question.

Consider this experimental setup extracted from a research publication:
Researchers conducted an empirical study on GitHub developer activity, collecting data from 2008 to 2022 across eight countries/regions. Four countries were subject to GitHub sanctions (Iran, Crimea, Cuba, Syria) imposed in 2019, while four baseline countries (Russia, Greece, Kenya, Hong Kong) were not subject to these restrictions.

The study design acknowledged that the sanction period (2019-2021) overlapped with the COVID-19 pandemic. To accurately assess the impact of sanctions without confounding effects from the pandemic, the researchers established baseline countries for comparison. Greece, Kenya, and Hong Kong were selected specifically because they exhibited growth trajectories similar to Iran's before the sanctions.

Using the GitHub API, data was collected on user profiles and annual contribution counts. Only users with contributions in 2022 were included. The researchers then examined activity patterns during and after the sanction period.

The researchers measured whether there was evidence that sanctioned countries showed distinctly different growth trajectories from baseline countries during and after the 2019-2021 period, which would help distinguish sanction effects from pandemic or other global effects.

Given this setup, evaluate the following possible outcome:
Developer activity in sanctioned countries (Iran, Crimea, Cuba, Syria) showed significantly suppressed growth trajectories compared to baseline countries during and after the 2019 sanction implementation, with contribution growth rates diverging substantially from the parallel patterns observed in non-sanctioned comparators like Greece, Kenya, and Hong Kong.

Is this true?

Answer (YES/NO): NO